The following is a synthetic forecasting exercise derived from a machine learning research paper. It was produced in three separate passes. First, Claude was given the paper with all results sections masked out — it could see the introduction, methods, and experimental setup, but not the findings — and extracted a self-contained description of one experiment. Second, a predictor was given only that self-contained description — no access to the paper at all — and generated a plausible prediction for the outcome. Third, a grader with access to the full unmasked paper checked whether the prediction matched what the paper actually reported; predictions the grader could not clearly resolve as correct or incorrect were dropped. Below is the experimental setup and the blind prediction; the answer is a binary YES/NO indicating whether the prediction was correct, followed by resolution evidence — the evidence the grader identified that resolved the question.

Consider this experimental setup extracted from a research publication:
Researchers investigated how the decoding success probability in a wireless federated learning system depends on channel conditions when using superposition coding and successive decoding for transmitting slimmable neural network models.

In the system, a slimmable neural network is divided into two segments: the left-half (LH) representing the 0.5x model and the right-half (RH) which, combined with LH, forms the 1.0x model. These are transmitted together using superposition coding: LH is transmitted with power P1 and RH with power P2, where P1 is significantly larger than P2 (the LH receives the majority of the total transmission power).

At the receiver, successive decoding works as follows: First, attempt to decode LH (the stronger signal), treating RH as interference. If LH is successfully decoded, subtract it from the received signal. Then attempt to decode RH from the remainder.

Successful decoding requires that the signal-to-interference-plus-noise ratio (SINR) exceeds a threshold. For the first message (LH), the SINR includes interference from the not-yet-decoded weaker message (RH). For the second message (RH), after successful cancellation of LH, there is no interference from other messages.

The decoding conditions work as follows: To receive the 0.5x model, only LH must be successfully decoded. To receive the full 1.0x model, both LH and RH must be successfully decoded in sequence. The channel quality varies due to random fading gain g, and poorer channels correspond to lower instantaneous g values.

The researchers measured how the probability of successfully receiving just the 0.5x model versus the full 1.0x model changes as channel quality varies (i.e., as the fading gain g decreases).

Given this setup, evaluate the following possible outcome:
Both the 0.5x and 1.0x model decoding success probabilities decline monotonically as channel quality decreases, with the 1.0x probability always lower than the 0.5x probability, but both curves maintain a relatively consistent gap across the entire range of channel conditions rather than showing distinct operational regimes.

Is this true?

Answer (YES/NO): NO